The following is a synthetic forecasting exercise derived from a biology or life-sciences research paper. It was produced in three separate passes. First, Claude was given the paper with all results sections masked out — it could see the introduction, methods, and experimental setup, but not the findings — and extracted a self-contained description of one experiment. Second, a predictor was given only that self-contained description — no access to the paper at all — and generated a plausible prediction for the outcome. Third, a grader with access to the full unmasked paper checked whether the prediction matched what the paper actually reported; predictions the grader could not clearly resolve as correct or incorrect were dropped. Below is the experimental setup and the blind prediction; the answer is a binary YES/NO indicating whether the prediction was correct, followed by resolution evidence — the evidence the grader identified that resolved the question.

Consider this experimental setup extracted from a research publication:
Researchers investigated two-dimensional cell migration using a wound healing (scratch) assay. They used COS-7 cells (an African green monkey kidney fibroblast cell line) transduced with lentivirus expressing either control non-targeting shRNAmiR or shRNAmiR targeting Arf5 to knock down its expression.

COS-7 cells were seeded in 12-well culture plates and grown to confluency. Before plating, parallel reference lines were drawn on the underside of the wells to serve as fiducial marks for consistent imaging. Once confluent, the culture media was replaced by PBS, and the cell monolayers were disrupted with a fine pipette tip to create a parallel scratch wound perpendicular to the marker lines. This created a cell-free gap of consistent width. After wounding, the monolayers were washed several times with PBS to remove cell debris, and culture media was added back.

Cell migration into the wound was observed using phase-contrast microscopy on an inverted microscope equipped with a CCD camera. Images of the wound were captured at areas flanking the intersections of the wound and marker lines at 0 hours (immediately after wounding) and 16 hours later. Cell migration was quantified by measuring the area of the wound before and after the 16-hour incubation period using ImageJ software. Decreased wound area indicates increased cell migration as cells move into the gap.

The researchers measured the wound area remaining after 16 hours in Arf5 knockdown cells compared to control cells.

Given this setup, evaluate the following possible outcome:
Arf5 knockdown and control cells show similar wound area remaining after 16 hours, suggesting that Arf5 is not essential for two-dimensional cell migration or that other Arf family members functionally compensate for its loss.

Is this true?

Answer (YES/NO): NO